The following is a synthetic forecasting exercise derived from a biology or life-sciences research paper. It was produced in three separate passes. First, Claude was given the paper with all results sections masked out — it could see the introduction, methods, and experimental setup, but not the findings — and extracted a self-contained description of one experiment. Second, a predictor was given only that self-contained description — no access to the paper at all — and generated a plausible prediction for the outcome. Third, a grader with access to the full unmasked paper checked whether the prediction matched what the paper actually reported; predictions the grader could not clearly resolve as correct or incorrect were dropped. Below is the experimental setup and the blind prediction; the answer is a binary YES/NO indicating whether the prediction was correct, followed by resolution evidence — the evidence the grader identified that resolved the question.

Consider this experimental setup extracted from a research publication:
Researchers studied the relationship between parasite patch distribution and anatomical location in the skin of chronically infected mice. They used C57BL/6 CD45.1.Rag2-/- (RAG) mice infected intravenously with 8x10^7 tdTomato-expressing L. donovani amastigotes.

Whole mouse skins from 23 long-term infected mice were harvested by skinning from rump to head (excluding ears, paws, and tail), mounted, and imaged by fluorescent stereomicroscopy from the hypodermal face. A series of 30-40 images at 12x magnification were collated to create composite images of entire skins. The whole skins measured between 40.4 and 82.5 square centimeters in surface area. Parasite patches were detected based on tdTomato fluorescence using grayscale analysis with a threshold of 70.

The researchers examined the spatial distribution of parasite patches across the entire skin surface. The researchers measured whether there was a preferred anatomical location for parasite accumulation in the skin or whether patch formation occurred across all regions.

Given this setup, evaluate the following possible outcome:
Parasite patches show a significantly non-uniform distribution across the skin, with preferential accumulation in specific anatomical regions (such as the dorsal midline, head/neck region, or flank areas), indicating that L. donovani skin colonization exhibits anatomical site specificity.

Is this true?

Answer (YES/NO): NO